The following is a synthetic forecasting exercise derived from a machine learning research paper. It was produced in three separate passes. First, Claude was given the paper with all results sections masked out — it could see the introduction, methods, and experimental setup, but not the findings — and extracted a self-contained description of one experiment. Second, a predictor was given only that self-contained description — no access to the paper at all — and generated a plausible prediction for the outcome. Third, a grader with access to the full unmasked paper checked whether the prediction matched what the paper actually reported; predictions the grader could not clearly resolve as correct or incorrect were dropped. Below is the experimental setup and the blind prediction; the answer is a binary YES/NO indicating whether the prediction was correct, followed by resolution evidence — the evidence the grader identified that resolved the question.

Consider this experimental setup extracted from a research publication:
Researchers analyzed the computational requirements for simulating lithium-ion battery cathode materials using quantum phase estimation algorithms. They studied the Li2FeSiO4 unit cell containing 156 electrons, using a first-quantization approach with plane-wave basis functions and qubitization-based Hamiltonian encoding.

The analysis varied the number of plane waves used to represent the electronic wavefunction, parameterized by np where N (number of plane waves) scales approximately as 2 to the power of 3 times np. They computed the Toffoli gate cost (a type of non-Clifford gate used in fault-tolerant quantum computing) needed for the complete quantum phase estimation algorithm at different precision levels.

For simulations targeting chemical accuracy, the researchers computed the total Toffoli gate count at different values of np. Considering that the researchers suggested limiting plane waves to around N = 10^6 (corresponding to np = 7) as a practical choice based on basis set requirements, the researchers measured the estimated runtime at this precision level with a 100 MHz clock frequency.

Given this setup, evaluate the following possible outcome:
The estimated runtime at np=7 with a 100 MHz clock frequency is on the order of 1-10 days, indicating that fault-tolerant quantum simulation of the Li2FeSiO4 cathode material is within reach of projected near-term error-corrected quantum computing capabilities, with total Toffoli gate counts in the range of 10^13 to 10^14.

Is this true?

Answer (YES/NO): NO